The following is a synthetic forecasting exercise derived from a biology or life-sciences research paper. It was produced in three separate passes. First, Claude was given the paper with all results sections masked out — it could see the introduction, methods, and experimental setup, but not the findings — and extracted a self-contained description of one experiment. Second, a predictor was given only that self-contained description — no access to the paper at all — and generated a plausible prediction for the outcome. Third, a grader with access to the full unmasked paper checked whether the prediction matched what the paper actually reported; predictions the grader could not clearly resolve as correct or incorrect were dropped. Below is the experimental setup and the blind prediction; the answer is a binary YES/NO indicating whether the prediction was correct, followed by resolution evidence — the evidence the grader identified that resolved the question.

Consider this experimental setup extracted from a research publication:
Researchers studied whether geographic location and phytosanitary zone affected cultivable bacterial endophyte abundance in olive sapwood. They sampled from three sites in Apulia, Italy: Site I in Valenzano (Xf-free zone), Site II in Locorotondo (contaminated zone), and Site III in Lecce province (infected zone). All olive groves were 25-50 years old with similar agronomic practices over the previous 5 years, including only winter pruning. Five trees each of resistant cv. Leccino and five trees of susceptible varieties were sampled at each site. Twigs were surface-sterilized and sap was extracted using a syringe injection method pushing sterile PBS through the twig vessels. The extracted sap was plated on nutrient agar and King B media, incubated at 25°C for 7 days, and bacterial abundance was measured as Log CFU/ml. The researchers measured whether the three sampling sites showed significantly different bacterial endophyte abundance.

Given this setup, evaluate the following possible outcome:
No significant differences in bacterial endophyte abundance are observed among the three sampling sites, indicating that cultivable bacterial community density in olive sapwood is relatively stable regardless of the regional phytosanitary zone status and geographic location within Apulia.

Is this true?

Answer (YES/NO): YES